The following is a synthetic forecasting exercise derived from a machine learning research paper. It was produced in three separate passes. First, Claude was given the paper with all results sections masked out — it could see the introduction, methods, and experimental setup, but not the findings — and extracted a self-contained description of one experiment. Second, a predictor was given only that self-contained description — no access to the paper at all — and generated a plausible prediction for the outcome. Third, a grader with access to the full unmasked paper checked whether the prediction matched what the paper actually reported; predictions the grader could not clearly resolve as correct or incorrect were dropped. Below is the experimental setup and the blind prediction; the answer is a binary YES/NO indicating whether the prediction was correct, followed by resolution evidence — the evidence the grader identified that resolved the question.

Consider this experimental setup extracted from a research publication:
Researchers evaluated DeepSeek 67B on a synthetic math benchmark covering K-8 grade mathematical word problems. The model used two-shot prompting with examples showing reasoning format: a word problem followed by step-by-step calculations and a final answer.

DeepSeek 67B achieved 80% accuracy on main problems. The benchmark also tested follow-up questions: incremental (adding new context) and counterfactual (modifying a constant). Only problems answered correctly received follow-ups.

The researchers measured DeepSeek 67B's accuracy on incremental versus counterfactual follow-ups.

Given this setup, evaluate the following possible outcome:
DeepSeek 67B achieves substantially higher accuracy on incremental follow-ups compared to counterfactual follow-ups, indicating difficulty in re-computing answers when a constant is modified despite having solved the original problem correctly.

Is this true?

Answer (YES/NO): NO